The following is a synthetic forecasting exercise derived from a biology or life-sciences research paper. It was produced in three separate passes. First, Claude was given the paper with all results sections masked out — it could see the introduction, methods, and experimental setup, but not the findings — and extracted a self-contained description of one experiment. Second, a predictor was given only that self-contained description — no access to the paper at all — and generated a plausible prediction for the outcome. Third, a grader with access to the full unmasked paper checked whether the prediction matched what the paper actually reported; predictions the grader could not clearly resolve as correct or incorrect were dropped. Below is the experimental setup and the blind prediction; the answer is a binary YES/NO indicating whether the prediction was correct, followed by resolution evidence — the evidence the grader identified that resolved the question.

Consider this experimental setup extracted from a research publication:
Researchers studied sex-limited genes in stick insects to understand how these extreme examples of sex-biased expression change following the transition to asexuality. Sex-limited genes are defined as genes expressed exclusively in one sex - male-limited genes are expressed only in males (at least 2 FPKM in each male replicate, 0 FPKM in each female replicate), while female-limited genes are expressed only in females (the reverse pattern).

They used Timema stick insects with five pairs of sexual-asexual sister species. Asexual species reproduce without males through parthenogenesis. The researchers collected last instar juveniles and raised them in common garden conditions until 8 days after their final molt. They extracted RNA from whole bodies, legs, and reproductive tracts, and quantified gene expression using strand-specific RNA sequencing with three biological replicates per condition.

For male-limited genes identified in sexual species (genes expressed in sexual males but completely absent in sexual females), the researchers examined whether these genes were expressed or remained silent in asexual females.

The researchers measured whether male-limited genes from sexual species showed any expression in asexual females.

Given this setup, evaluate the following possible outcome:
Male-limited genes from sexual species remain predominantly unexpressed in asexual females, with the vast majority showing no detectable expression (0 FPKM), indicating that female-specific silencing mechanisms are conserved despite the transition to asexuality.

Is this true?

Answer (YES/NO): YES